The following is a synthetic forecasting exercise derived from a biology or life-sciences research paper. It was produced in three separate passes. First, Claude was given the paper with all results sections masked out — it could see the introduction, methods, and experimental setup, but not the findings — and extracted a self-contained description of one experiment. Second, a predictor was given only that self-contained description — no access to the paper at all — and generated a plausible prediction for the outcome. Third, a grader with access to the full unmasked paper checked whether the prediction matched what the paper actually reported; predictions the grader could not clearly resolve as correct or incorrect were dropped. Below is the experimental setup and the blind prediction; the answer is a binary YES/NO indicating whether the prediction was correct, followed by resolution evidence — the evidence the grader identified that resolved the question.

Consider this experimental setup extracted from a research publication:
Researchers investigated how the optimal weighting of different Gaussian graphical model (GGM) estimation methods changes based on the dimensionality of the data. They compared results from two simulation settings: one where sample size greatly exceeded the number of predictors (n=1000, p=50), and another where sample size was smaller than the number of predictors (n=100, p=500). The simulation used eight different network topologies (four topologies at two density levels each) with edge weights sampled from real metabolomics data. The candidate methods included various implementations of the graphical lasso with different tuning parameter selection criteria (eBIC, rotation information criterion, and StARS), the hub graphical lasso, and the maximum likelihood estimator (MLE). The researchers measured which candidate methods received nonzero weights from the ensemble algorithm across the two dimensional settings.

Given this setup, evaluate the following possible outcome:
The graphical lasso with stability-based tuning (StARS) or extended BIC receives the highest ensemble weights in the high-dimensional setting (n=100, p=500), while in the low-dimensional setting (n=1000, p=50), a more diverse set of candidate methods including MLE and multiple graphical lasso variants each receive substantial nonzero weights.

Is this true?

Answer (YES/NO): YES